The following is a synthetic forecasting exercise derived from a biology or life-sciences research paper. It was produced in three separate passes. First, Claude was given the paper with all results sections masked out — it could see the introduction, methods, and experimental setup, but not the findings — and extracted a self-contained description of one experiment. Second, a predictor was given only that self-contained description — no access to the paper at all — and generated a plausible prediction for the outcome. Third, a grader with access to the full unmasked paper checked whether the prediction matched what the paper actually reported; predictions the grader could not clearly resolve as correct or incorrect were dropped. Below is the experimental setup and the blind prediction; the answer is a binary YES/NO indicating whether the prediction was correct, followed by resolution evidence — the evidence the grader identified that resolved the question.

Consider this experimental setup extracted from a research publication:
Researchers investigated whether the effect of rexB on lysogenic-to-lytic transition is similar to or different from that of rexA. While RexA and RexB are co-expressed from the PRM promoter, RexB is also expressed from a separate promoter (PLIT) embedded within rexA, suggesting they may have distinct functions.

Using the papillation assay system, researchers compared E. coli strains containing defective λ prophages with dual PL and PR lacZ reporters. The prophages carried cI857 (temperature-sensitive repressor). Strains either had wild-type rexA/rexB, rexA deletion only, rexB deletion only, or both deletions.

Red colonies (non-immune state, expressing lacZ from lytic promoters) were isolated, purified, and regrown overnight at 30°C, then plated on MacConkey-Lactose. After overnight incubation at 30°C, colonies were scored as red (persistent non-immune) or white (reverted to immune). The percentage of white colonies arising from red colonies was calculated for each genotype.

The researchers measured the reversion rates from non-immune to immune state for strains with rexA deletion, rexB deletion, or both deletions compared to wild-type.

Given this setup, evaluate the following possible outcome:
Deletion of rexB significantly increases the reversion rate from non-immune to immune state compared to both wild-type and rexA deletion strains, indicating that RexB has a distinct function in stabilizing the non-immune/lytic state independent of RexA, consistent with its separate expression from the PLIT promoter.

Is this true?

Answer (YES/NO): NO